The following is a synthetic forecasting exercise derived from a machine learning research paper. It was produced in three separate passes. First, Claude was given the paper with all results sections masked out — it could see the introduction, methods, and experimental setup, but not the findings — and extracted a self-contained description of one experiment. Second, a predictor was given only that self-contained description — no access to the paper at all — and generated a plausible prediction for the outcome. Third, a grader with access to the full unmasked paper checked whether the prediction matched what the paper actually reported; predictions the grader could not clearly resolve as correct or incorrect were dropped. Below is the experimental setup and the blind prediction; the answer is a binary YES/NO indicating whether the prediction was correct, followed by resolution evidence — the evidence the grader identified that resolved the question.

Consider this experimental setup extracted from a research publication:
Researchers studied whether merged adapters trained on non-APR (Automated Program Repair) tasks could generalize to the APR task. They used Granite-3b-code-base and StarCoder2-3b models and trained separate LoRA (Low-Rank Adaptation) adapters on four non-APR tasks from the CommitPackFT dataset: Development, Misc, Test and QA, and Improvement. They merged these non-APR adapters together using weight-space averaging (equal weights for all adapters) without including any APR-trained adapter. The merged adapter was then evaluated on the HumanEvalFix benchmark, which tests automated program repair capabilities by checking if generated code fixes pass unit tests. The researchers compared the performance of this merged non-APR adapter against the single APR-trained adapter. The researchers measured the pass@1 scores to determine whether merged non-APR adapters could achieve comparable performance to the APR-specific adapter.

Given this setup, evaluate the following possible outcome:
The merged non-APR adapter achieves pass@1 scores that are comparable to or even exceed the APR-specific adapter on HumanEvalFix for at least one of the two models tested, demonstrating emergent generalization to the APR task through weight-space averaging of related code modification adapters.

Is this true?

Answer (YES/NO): YES